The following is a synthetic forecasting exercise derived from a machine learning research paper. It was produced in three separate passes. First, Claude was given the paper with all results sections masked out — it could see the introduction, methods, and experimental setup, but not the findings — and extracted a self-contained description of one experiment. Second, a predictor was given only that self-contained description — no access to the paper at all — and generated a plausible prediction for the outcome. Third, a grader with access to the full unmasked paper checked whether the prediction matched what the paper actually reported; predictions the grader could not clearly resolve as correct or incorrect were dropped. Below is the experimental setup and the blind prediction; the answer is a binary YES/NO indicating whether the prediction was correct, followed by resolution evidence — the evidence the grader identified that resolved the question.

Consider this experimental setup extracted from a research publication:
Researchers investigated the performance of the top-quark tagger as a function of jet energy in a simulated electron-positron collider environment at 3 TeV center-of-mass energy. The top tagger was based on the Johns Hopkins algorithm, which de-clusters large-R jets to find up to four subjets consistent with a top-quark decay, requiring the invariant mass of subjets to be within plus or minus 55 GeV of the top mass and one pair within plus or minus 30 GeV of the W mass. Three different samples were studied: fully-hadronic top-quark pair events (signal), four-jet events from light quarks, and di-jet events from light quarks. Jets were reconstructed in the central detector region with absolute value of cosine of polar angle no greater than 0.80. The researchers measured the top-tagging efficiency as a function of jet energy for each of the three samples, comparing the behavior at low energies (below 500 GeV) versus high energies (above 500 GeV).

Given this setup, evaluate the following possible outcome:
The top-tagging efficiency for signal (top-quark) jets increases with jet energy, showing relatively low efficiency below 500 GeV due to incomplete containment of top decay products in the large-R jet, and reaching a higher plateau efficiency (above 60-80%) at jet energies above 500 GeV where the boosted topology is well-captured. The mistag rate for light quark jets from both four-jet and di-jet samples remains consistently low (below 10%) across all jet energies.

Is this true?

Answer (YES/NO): NO